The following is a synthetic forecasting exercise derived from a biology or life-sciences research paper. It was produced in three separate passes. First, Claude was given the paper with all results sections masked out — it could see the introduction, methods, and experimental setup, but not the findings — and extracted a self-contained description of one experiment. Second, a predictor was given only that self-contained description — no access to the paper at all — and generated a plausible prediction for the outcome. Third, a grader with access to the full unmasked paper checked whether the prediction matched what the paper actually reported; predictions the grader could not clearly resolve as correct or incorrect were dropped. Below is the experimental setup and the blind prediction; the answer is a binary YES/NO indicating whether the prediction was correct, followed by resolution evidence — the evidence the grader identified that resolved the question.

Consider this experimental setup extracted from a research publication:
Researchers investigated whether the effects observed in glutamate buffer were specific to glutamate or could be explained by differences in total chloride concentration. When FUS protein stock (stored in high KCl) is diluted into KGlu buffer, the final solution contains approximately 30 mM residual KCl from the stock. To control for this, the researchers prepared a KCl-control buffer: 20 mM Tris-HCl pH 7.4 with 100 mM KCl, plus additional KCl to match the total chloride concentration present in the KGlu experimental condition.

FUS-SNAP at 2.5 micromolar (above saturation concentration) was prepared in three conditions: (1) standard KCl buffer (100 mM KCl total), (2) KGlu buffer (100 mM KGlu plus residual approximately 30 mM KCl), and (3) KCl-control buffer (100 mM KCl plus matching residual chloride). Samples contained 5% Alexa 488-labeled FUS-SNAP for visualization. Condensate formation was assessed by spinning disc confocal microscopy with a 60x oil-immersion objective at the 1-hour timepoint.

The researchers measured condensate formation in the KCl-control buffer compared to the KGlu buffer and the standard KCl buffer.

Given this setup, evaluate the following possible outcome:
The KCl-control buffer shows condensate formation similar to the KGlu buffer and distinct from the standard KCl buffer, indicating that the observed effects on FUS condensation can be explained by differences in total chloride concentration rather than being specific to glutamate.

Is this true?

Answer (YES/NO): NO